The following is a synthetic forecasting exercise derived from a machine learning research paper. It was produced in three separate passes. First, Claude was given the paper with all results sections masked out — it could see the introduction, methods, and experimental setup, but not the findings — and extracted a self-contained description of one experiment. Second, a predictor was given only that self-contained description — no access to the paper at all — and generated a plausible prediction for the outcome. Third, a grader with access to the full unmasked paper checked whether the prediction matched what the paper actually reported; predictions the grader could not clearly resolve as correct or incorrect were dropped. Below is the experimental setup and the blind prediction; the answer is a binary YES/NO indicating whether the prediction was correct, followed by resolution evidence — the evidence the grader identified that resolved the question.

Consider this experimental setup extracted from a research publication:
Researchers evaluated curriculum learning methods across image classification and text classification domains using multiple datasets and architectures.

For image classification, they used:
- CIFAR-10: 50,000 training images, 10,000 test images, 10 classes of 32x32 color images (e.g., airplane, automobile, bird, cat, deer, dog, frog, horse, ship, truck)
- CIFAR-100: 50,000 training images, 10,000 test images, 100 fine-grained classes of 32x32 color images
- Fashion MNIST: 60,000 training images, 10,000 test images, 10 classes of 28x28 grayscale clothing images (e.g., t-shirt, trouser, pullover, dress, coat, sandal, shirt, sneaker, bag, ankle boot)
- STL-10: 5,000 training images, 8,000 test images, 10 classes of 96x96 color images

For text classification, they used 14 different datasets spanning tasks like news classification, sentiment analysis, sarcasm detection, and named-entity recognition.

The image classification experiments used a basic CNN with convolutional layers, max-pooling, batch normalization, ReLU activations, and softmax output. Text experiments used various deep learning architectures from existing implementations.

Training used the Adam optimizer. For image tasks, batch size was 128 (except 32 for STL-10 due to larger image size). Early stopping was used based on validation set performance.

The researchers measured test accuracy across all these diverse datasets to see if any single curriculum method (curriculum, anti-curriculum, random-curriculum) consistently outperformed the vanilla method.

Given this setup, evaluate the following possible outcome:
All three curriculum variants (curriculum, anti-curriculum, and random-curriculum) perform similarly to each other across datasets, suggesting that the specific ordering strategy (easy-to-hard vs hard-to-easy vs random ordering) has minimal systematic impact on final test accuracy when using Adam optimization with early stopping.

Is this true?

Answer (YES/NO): NO